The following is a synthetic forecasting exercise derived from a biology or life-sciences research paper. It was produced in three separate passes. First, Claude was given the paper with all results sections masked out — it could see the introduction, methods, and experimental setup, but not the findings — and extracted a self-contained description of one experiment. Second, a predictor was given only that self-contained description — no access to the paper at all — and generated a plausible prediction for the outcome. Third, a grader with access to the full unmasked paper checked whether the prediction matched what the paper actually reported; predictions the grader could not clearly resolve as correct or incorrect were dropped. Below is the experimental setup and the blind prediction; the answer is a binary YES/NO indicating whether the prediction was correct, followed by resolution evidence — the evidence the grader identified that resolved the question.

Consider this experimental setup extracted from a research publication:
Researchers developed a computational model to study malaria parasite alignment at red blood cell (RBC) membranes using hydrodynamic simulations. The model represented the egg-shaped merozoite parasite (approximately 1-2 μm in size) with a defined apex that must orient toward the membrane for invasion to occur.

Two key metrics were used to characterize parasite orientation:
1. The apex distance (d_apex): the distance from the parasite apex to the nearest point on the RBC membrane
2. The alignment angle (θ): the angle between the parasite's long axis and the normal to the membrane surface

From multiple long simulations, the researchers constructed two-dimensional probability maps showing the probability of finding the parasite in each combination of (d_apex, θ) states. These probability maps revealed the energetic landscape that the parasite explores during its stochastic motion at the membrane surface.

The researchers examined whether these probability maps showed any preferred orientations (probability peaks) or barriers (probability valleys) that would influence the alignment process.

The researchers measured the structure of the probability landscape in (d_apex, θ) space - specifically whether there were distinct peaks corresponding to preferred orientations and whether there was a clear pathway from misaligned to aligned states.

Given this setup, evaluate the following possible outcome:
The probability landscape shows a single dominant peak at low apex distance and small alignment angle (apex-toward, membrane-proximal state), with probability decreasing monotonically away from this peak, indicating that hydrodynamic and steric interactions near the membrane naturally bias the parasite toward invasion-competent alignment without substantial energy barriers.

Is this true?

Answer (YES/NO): NO